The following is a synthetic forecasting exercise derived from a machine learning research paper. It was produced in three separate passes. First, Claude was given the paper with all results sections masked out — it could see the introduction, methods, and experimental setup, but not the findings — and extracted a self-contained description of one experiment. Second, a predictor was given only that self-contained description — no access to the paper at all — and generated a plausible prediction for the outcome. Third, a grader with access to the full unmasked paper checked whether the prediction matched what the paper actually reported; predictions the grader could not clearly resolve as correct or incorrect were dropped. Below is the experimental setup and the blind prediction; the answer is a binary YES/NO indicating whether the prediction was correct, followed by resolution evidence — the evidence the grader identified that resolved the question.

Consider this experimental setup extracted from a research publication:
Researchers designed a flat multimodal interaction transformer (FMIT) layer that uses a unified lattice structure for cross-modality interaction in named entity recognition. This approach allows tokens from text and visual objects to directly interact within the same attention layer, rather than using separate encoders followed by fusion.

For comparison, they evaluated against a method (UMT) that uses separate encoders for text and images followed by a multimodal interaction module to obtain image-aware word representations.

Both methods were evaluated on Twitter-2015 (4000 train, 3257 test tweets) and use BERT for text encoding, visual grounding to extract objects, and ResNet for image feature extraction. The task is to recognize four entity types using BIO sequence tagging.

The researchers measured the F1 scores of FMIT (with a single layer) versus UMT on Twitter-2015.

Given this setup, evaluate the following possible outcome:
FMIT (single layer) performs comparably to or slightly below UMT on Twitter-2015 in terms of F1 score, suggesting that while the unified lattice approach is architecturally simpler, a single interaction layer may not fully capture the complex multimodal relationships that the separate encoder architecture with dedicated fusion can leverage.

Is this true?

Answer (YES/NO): NO